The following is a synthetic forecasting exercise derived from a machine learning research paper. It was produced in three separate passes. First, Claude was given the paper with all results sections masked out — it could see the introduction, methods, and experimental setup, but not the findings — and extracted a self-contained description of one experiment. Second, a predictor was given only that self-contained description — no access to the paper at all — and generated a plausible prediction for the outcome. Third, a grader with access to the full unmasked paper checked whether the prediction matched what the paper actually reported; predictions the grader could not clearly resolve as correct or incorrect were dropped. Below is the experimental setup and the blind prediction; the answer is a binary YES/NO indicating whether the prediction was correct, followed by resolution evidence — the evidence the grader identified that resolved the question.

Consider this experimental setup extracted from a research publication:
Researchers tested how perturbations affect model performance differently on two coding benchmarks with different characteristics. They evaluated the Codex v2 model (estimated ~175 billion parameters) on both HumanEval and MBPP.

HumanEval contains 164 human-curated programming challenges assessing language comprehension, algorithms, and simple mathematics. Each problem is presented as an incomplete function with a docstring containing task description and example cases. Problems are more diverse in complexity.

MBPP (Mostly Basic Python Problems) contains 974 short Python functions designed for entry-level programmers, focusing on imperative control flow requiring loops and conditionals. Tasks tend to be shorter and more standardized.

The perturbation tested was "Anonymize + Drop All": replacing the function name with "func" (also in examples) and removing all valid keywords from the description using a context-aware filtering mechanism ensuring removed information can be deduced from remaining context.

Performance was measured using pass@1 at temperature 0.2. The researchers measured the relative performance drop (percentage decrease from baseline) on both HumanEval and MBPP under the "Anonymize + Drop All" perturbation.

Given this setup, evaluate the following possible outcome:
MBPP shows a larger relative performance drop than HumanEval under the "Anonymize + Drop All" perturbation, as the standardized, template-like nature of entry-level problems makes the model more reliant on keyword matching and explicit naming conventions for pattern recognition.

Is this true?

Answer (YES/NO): NO